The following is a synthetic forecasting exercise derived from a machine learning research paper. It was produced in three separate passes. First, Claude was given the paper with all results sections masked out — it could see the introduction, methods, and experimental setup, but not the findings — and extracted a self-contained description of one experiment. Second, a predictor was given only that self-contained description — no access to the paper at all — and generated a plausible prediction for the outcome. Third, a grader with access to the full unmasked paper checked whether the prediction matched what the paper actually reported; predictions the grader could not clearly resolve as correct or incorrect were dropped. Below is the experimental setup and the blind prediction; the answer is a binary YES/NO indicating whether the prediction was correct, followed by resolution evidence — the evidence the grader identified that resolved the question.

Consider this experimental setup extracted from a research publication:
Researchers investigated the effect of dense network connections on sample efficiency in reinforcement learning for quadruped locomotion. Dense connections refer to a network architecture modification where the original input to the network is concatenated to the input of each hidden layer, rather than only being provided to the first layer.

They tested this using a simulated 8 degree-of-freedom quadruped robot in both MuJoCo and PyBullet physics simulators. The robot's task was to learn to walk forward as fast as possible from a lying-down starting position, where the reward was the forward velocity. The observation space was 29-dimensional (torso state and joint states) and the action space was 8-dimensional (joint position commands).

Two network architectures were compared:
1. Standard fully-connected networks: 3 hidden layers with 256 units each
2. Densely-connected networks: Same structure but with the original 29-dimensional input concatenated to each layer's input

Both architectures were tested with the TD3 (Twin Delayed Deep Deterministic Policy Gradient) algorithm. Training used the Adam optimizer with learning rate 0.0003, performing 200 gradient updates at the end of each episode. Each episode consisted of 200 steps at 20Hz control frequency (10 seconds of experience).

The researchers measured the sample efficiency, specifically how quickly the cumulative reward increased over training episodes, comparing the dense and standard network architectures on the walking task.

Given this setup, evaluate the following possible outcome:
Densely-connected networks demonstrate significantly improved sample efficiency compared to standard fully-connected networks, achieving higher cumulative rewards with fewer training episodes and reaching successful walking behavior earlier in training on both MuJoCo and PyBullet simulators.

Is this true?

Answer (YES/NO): YES